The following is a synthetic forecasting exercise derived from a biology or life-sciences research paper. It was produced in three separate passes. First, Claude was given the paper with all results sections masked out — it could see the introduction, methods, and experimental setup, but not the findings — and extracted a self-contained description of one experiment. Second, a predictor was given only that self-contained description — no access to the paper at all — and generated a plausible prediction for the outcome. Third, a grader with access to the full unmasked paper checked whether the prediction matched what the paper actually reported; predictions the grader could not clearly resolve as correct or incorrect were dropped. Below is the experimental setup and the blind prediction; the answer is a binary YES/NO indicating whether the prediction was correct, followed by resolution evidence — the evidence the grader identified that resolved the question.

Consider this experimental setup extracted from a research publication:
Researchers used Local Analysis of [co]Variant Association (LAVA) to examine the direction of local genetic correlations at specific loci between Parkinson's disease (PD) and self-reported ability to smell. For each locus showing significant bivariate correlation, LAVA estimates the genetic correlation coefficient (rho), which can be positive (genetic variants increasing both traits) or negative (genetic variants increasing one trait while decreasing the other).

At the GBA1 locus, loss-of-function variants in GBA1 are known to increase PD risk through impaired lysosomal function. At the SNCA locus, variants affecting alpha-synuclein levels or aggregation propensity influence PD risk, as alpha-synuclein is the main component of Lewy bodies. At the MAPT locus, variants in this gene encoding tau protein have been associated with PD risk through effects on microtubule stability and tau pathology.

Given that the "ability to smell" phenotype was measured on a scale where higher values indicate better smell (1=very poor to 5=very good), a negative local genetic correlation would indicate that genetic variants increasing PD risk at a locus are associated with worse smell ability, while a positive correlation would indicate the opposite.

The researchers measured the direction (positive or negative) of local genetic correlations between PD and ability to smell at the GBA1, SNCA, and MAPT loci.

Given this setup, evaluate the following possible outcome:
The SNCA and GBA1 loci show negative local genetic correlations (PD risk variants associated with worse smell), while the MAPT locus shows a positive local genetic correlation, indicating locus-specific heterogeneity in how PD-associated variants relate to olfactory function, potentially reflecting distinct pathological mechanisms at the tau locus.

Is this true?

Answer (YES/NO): NO